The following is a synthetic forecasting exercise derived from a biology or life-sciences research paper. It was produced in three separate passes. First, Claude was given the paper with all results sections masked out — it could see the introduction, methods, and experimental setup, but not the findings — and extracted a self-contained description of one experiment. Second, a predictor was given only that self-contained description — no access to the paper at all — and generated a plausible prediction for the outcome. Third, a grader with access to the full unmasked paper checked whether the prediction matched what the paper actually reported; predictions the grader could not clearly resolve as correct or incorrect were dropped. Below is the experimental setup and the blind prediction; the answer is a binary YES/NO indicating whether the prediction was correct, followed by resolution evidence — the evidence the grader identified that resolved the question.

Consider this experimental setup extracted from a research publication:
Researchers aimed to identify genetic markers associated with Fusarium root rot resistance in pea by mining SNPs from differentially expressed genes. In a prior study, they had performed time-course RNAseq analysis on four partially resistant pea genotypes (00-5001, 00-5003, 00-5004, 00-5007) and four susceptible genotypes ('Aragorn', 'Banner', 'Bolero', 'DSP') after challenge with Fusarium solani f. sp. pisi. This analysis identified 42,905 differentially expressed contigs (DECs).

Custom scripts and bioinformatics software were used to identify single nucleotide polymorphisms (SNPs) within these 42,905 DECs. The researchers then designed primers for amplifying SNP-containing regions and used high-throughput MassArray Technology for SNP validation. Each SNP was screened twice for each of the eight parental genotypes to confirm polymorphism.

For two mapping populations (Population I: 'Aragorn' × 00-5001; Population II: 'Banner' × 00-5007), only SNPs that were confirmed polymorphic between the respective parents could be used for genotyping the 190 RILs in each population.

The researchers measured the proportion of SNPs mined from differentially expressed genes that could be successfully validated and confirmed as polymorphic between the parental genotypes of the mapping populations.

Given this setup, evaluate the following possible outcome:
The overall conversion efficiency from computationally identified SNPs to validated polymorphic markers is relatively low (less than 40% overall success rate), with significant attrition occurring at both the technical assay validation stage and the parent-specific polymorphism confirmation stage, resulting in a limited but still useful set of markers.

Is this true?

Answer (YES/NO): YES